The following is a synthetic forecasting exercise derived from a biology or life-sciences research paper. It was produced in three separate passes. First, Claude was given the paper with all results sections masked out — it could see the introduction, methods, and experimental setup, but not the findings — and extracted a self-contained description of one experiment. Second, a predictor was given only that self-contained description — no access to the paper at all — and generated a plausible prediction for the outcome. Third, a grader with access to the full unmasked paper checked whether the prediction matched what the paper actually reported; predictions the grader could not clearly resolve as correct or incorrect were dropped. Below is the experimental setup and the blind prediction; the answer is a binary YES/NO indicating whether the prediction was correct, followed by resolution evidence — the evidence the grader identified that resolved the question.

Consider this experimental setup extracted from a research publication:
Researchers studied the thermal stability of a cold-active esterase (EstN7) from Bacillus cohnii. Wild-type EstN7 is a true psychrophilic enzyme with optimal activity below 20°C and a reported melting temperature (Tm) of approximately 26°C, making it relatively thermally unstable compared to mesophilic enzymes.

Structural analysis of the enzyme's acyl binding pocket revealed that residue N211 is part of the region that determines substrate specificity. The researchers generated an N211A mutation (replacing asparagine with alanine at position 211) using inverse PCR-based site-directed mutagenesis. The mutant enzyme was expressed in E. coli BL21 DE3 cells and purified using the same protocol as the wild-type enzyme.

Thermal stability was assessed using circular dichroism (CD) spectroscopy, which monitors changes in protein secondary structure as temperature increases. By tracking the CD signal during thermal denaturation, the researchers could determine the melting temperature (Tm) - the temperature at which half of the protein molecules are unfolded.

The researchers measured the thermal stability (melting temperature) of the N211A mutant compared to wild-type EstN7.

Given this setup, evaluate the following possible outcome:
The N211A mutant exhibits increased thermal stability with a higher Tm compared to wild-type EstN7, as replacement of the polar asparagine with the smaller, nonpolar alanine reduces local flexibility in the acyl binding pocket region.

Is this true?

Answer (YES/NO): YES